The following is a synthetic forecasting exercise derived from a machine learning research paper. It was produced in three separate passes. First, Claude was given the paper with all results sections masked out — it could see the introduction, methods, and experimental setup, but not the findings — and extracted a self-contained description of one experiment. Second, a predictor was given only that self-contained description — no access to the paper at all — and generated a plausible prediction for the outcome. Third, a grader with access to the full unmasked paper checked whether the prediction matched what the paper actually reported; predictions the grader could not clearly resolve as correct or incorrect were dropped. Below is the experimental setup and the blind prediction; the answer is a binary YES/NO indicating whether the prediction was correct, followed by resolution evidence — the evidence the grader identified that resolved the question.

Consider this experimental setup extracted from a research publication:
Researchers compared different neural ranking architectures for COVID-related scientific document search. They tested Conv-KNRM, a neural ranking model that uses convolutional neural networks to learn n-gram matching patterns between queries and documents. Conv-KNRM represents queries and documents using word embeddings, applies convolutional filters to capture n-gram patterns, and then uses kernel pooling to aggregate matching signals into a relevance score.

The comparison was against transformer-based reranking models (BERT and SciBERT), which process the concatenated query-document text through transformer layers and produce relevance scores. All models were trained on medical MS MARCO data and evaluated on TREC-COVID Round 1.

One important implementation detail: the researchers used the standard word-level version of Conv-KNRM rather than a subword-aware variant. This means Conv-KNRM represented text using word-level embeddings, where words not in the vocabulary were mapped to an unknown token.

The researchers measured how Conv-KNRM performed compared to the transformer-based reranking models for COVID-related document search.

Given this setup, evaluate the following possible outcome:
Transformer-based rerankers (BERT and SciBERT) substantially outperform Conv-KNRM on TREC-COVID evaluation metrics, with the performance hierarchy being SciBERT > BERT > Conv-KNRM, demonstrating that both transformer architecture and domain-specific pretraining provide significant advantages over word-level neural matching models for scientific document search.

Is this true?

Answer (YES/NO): NO